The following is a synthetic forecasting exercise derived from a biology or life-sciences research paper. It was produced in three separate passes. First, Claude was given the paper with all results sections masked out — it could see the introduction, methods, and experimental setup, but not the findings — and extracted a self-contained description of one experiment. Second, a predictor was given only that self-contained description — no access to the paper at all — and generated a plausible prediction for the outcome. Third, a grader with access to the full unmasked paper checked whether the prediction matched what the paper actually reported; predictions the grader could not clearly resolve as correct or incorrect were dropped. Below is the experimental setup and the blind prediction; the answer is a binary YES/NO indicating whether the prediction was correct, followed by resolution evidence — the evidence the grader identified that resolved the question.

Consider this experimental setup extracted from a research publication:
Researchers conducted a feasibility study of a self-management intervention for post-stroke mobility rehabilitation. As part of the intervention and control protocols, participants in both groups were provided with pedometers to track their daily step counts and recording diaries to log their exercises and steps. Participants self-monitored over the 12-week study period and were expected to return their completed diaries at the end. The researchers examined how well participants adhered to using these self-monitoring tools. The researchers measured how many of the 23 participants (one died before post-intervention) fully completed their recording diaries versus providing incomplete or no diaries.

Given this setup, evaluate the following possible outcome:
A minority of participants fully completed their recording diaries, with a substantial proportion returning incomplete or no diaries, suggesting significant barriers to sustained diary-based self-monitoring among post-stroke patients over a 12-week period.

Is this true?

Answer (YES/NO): YES